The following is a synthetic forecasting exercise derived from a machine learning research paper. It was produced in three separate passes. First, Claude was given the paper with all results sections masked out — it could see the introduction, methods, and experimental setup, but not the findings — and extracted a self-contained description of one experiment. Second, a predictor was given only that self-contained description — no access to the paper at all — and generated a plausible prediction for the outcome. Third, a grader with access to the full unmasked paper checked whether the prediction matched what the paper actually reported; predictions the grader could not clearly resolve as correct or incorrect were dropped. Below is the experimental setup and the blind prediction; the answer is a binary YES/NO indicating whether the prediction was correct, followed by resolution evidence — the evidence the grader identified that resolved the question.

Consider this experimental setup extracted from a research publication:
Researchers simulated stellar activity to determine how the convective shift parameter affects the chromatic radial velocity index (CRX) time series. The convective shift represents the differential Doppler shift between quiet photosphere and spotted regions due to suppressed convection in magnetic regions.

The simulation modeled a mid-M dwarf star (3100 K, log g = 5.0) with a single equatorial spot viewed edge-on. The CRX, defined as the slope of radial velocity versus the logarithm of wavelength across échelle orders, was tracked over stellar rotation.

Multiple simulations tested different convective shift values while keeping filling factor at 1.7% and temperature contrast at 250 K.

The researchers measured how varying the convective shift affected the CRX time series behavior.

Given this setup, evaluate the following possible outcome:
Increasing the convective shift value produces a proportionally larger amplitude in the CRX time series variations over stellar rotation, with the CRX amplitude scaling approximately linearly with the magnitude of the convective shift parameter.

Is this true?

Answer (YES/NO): NO